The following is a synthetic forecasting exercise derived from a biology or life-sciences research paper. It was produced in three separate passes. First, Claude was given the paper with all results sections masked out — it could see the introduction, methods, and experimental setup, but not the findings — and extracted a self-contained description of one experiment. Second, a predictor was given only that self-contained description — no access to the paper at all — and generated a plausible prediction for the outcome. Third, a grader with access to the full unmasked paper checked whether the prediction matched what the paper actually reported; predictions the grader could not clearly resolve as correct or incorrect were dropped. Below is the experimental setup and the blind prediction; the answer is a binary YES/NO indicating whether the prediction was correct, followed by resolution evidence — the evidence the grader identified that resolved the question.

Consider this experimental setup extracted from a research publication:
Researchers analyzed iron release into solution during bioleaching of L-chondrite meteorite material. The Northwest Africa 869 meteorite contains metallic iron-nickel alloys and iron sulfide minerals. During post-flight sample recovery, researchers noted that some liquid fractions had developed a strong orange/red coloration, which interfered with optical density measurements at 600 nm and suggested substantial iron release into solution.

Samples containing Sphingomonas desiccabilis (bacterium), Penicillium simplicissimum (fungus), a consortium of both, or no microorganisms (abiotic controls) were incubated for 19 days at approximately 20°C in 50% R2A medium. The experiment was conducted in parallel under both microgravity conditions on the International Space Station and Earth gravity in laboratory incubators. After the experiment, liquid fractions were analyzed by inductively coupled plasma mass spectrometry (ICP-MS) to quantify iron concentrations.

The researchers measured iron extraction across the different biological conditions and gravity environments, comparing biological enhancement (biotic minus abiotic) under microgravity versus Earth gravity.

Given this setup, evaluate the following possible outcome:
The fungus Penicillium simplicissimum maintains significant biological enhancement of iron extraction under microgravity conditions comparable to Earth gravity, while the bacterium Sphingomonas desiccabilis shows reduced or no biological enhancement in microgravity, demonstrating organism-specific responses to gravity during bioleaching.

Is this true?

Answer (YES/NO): NO